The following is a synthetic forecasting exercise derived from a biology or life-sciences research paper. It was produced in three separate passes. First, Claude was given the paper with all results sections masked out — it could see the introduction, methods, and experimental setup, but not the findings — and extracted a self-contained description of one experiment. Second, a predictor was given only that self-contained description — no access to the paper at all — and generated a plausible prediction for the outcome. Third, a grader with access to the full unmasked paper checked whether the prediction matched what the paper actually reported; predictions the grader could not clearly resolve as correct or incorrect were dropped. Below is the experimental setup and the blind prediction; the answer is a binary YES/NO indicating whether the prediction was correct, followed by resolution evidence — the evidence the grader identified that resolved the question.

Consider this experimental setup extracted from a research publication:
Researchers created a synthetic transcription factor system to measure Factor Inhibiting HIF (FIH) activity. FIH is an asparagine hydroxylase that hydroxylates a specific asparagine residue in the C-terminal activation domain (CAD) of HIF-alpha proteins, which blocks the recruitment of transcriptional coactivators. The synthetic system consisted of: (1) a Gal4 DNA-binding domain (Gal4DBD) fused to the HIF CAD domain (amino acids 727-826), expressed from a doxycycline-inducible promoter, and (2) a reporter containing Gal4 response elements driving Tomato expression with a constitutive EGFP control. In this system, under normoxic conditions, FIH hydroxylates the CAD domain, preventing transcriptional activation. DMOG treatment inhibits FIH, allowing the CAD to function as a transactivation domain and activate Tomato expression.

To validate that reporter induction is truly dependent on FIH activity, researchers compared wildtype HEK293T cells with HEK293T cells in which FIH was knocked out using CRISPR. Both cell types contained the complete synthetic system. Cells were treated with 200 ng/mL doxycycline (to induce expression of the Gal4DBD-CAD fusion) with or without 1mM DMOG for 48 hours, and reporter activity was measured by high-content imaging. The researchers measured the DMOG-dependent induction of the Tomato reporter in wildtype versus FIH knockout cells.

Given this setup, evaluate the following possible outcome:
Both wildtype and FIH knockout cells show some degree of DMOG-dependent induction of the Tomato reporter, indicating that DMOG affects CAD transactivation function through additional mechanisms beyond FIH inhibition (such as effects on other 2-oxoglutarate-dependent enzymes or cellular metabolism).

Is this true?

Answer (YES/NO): NO